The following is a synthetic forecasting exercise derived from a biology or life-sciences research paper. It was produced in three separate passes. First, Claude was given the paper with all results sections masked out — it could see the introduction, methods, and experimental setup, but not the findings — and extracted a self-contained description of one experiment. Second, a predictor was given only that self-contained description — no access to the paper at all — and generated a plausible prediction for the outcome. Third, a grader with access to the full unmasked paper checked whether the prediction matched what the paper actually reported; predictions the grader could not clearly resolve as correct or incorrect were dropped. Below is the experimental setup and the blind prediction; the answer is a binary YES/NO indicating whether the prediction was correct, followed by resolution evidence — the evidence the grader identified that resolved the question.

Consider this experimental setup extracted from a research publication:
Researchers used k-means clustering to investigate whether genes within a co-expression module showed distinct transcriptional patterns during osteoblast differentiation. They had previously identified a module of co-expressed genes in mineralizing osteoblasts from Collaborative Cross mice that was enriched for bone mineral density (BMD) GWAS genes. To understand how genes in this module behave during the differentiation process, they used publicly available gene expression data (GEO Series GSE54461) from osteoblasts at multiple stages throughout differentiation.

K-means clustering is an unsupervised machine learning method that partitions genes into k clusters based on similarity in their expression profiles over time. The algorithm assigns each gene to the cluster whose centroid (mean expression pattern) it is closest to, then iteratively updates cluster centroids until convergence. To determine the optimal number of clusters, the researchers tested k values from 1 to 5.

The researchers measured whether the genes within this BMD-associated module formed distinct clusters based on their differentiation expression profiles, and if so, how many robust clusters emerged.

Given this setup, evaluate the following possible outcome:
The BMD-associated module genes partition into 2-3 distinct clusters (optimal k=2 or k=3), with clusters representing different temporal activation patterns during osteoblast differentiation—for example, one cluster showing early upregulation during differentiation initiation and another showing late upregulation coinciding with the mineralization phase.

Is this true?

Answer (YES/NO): YES